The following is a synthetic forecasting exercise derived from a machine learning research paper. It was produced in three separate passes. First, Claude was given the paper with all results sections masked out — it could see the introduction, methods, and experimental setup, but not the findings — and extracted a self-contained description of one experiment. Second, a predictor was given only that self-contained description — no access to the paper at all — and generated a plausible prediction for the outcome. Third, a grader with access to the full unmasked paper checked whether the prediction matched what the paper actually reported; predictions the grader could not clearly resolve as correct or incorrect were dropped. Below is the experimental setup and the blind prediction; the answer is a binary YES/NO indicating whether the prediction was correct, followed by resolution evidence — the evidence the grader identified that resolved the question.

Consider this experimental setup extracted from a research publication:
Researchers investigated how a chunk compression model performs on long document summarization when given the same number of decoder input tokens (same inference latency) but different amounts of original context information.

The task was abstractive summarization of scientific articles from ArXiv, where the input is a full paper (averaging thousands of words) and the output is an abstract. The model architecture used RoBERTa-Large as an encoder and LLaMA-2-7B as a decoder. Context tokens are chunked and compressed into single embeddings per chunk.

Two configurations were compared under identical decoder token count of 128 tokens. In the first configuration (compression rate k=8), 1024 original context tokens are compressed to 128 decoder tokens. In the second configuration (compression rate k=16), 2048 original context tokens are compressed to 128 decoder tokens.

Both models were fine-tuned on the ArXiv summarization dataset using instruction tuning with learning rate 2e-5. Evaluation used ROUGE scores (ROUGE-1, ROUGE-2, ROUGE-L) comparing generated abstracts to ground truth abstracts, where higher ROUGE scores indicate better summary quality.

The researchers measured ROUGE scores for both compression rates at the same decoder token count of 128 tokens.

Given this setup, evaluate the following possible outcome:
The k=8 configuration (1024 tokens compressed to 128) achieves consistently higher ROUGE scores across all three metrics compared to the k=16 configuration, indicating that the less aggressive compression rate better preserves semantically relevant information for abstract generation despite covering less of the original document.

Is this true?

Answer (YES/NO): NO